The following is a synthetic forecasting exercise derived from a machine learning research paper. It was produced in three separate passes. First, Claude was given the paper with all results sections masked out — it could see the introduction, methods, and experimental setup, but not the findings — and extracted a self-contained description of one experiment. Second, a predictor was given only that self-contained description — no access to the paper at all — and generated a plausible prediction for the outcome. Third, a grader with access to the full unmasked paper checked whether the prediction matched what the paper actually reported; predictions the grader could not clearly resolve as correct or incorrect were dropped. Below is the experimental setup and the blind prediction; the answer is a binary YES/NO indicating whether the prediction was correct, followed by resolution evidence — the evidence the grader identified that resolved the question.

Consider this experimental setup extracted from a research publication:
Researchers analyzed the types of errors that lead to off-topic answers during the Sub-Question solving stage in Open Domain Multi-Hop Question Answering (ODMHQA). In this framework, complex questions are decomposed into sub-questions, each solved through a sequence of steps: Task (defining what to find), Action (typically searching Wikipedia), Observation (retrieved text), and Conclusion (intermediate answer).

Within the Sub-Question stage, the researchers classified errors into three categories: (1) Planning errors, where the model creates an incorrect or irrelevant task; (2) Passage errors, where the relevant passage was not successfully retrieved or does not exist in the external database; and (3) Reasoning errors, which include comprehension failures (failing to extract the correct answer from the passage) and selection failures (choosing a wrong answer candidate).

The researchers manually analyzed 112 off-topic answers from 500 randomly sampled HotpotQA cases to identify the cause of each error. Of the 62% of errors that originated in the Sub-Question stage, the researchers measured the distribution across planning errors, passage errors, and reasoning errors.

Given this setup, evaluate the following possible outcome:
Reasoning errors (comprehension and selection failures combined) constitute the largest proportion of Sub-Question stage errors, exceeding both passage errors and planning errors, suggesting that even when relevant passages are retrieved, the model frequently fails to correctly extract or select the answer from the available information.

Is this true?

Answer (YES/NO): NO